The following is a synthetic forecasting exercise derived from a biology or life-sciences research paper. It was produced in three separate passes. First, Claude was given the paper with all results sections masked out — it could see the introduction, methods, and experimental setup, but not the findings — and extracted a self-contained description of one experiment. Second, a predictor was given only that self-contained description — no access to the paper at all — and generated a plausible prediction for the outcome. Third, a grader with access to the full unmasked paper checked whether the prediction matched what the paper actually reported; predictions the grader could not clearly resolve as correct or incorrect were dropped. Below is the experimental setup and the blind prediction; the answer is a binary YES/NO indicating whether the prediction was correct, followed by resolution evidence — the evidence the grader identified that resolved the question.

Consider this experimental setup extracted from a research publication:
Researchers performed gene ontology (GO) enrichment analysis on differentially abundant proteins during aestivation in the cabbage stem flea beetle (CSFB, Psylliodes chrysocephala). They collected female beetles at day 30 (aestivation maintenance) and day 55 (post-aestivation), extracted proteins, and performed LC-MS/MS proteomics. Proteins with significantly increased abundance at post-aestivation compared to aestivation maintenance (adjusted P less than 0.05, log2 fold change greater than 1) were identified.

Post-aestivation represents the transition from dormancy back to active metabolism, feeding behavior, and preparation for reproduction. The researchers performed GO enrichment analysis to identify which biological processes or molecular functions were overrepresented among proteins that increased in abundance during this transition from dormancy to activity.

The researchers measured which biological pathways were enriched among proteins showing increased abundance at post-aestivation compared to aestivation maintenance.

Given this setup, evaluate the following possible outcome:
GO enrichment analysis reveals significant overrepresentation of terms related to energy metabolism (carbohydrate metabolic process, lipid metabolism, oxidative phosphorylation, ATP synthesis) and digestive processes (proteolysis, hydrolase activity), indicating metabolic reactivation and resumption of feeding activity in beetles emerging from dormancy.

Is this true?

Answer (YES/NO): NO